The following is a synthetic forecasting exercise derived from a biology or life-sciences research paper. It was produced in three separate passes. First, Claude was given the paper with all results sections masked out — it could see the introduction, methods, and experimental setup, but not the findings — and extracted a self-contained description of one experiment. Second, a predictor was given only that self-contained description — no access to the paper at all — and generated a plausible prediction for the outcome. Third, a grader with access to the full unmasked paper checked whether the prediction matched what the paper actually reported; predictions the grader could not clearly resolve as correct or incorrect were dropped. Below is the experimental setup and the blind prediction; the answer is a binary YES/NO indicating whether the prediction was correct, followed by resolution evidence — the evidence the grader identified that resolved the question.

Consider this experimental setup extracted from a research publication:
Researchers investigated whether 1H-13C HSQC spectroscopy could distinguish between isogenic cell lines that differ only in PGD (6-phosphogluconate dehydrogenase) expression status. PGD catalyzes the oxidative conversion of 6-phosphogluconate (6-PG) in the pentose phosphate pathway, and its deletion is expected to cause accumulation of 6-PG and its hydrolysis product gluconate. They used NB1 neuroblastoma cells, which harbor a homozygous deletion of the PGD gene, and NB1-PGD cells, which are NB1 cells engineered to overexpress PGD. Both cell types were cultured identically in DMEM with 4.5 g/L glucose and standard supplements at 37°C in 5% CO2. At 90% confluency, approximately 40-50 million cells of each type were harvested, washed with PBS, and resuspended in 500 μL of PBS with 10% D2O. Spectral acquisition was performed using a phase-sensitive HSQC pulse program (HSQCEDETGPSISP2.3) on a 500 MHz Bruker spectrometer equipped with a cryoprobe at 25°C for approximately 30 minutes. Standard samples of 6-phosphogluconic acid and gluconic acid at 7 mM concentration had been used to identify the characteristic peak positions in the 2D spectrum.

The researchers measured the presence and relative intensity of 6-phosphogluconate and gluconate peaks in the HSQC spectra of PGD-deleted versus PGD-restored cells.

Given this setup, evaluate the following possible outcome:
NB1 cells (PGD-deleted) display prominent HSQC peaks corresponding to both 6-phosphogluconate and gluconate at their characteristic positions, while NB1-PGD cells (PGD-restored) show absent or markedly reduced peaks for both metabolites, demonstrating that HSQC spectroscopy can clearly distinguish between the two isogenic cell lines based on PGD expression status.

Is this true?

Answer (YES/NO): NO